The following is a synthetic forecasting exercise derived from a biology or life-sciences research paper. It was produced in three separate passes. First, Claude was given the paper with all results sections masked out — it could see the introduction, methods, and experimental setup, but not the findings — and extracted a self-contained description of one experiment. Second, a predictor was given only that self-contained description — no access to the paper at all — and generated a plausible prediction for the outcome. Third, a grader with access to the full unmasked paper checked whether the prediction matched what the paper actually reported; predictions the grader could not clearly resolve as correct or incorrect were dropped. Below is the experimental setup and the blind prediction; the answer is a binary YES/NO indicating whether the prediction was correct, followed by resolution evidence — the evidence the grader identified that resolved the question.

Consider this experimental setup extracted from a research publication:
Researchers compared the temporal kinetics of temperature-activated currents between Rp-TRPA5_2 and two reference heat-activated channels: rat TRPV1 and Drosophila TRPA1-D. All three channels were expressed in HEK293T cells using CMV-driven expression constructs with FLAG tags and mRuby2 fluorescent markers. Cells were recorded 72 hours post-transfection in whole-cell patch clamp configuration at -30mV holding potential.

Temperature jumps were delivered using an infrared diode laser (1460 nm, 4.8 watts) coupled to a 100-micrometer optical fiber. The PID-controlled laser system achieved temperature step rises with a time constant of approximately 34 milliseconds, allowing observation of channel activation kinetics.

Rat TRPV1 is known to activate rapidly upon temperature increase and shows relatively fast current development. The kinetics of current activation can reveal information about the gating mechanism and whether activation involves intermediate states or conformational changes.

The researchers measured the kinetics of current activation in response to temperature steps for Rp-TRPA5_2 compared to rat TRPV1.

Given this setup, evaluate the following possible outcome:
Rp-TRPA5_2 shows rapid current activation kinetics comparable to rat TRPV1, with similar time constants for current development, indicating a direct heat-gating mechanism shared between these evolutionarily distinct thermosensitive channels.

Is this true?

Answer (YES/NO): NO